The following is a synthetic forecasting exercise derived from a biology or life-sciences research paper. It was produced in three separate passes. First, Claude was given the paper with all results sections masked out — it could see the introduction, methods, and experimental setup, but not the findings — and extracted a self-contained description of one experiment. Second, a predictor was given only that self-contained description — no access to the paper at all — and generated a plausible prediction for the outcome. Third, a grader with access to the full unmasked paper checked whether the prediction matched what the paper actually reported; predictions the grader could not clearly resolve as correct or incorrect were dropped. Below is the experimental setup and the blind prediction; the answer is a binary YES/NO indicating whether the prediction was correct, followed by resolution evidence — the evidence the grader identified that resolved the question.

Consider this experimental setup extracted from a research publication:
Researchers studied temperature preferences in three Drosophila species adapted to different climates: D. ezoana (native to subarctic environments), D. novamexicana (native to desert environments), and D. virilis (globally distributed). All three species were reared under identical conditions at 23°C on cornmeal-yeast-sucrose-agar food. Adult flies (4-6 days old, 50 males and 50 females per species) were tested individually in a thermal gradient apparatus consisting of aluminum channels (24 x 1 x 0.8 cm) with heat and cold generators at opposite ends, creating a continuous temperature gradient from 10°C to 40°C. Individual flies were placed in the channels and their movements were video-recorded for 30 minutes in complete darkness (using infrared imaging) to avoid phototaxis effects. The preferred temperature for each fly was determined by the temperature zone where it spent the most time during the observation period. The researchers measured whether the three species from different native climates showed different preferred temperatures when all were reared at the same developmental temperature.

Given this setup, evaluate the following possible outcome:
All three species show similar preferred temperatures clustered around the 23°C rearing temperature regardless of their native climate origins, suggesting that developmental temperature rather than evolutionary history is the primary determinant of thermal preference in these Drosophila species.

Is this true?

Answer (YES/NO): NO